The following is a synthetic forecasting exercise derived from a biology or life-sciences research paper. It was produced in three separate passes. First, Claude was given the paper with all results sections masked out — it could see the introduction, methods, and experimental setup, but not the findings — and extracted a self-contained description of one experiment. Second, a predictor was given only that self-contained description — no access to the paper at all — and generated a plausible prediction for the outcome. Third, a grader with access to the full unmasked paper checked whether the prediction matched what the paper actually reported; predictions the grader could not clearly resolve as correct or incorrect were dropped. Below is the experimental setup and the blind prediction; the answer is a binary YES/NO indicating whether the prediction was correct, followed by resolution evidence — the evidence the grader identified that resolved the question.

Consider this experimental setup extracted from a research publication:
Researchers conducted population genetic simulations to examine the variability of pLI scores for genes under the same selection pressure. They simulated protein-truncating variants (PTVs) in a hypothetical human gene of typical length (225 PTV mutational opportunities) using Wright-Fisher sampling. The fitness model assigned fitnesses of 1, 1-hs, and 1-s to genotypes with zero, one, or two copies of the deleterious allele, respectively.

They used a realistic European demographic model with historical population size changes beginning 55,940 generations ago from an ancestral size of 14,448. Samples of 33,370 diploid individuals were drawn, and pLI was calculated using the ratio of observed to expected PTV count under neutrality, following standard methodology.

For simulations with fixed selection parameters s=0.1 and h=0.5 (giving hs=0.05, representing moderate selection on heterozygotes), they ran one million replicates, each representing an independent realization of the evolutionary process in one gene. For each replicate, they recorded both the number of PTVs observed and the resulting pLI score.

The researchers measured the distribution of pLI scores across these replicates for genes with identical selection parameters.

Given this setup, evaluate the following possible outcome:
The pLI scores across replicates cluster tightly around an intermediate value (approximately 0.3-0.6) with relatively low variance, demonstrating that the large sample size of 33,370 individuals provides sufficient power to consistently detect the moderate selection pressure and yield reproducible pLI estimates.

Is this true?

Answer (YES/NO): NO